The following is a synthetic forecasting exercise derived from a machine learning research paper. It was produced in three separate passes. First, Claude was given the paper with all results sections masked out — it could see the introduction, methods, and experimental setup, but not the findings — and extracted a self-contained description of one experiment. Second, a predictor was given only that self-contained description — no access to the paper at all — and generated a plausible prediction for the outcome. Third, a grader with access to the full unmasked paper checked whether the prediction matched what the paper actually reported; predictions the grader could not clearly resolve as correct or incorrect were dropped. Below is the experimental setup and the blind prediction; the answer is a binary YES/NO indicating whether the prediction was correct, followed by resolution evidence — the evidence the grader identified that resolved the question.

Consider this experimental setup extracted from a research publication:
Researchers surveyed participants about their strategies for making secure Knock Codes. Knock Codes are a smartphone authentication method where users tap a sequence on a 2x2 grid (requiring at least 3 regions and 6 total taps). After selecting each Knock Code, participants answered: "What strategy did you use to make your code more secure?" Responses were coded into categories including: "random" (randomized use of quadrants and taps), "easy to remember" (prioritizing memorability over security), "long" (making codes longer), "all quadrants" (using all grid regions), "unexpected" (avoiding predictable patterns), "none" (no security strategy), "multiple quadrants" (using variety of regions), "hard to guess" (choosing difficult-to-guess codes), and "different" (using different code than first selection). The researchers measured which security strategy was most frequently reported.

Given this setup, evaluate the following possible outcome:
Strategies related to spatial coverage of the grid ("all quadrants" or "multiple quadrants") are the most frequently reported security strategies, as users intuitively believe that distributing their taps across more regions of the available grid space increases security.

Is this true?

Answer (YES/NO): NO